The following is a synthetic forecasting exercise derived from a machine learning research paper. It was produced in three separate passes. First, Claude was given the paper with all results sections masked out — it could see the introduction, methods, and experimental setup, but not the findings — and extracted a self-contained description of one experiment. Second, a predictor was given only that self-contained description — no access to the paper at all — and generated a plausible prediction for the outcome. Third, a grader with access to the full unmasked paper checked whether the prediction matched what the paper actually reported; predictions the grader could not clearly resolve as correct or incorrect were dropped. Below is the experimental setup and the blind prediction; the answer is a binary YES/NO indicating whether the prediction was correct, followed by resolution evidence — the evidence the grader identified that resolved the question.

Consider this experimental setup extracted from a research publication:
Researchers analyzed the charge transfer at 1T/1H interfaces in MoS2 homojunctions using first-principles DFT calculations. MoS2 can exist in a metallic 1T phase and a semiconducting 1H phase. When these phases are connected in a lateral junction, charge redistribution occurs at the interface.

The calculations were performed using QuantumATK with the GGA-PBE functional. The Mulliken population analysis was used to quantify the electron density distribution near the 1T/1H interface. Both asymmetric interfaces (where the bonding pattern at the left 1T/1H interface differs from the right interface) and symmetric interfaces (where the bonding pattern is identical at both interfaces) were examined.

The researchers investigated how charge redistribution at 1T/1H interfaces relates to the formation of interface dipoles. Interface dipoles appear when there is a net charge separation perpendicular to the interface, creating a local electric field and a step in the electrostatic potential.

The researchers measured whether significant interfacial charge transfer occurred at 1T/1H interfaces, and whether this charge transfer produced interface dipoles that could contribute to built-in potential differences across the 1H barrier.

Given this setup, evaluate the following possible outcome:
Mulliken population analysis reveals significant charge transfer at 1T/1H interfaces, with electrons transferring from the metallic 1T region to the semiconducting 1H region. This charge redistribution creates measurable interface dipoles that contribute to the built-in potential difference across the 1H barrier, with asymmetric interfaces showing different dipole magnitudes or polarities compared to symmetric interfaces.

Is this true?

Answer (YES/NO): YES